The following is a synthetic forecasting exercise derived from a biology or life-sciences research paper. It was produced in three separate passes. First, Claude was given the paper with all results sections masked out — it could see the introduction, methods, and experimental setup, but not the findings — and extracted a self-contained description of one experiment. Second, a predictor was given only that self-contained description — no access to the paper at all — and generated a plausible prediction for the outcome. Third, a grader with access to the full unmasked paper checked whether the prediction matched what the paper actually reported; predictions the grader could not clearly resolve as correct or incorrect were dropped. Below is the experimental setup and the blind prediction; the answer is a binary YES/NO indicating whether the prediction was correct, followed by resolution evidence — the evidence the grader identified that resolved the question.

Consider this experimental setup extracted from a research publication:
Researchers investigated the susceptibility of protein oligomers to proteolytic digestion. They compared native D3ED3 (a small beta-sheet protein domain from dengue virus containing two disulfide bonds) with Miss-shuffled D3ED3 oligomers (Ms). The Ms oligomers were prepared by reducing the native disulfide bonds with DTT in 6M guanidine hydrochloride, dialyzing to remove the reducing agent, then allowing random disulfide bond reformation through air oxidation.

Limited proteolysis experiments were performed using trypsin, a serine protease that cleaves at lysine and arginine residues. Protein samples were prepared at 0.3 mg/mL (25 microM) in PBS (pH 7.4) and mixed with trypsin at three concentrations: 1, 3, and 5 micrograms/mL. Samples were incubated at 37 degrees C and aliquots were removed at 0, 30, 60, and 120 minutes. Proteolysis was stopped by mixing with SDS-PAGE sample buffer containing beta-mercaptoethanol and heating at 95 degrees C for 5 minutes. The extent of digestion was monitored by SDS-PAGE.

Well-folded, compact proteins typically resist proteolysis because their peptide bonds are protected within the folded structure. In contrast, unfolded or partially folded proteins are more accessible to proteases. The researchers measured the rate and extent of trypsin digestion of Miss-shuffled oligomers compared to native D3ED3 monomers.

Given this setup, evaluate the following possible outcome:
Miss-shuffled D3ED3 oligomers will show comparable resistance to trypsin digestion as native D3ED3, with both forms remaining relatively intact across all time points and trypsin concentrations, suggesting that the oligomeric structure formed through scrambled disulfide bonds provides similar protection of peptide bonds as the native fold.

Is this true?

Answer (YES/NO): NO